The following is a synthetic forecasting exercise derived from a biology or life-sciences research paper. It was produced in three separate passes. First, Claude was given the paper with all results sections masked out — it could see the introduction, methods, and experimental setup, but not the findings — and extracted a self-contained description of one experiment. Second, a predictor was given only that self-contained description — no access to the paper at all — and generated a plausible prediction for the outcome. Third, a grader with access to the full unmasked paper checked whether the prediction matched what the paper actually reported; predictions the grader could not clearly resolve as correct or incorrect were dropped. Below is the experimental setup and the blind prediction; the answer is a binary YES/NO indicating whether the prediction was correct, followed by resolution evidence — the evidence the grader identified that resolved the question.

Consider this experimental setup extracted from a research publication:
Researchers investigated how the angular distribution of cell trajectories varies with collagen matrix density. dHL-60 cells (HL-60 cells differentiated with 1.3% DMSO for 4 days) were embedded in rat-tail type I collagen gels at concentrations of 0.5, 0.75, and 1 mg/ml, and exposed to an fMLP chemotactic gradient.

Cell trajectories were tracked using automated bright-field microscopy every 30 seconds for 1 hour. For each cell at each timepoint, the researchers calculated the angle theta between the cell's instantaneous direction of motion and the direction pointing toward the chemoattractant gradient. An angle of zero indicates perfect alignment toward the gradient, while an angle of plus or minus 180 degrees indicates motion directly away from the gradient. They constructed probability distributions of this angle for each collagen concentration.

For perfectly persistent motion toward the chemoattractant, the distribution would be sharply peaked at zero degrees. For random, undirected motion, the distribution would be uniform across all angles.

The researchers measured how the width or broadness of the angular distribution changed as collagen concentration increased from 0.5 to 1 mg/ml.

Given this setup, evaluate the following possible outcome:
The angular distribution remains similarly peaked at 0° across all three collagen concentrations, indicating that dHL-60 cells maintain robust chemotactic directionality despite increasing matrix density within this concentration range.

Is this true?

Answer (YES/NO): YES